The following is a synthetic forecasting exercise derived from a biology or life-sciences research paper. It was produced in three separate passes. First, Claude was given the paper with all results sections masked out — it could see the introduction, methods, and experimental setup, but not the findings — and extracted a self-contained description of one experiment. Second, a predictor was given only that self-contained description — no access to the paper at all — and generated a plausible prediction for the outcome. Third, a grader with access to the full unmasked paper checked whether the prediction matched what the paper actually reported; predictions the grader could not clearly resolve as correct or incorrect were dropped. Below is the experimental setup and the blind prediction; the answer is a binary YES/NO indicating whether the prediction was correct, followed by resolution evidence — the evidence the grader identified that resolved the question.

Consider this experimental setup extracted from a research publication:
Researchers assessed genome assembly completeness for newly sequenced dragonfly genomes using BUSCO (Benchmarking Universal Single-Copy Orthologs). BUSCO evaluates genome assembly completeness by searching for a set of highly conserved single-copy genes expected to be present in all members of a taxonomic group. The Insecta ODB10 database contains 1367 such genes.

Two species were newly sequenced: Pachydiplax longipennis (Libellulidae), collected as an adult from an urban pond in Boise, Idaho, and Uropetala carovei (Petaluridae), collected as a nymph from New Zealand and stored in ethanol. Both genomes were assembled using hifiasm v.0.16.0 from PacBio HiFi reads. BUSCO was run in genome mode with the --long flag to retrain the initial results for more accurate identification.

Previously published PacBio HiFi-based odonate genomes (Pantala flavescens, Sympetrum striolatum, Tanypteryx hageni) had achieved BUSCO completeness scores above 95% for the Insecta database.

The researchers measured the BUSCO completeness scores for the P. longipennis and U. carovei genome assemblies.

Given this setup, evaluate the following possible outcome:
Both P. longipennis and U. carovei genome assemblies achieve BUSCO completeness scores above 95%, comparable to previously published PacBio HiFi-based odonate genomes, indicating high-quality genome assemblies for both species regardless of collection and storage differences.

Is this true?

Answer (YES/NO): YES